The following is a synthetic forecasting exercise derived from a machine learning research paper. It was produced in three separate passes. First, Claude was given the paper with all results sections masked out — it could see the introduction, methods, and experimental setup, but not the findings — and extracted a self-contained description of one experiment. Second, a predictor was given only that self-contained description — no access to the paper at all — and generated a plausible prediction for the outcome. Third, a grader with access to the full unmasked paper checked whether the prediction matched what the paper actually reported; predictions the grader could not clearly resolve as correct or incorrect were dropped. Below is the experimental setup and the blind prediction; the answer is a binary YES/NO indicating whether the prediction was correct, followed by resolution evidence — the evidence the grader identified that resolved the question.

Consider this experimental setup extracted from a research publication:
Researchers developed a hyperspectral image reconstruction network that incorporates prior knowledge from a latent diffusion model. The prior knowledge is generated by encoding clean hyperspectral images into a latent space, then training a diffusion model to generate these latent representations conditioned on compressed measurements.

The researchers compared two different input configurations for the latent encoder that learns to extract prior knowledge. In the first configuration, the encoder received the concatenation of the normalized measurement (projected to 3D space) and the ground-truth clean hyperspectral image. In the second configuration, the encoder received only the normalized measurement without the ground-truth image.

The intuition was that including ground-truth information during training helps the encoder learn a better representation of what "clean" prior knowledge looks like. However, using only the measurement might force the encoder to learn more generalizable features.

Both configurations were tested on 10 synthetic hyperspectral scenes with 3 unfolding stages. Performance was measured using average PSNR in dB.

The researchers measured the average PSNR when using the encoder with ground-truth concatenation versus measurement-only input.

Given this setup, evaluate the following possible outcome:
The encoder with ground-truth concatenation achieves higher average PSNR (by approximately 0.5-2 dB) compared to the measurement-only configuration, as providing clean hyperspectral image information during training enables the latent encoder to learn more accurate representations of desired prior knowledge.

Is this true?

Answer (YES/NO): YES